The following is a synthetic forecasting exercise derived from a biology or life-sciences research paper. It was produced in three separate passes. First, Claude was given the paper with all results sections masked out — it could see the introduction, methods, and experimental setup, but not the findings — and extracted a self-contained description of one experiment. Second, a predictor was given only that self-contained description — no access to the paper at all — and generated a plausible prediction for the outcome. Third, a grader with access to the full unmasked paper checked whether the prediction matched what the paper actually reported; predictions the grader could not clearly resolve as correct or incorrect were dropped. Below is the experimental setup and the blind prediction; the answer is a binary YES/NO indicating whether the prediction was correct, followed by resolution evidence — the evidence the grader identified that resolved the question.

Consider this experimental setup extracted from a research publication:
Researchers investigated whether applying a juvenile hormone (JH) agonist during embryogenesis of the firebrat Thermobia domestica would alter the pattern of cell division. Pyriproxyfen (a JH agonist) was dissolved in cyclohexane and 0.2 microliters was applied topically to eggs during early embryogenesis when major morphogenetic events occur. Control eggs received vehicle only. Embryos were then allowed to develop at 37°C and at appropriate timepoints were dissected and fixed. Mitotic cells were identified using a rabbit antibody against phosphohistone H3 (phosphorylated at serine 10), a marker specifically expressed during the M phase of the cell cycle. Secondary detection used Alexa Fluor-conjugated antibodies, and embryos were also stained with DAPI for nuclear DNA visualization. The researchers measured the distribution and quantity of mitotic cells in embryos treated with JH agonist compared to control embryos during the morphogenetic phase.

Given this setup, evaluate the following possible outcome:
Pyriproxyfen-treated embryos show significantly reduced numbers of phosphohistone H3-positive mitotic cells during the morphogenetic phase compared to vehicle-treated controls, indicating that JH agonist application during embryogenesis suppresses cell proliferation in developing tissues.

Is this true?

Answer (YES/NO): YES